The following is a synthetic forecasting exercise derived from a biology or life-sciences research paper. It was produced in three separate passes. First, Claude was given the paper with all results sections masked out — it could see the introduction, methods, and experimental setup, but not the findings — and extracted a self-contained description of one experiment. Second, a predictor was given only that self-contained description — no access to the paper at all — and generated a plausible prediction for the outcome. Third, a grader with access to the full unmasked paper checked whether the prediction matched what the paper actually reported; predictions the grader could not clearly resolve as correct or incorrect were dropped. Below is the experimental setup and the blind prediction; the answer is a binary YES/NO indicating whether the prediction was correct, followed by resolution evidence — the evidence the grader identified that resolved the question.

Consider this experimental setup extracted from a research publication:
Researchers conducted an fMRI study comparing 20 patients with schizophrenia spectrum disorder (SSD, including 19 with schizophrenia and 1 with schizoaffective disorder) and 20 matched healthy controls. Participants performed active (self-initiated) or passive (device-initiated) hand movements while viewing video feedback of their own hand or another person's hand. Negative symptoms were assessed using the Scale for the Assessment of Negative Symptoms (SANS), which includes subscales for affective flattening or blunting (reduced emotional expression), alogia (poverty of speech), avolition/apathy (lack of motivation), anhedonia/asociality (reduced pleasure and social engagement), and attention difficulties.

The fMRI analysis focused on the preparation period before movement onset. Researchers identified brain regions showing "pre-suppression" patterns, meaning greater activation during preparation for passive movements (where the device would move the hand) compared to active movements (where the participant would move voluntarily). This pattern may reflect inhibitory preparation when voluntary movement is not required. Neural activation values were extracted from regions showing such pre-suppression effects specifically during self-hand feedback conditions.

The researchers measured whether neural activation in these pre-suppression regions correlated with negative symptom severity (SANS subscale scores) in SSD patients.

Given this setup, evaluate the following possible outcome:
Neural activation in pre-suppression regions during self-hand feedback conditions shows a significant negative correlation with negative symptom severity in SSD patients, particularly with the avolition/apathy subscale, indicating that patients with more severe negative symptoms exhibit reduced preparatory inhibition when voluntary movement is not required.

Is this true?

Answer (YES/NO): NO